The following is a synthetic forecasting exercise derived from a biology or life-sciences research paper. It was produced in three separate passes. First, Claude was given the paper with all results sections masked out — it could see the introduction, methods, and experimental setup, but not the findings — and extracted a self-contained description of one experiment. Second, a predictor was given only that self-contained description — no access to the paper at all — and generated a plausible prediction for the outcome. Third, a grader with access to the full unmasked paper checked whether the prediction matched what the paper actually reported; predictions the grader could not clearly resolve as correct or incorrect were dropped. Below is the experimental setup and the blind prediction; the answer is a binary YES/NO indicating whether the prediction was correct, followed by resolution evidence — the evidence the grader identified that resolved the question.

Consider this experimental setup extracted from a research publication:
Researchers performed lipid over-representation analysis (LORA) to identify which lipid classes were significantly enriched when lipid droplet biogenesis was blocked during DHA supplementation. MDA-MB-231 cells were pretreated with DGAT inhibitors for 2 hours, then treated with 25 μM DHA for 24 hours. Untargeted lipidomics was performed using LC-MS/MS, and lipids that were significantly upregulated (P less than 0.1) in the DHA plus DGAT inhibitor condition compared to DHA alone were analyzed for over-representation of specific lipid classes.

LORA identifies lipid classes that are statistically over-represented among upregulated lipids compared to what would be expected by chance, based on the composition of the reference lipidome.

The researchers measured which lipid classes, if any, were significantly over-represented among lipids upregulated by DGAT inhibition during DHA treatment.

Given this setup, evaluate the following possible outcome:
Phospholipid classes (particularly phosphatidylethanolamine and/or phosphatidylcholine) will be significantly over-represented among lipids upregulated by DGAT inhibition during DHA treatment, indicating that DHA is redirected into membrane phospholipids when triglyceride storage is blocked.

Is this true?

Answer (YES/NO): YES